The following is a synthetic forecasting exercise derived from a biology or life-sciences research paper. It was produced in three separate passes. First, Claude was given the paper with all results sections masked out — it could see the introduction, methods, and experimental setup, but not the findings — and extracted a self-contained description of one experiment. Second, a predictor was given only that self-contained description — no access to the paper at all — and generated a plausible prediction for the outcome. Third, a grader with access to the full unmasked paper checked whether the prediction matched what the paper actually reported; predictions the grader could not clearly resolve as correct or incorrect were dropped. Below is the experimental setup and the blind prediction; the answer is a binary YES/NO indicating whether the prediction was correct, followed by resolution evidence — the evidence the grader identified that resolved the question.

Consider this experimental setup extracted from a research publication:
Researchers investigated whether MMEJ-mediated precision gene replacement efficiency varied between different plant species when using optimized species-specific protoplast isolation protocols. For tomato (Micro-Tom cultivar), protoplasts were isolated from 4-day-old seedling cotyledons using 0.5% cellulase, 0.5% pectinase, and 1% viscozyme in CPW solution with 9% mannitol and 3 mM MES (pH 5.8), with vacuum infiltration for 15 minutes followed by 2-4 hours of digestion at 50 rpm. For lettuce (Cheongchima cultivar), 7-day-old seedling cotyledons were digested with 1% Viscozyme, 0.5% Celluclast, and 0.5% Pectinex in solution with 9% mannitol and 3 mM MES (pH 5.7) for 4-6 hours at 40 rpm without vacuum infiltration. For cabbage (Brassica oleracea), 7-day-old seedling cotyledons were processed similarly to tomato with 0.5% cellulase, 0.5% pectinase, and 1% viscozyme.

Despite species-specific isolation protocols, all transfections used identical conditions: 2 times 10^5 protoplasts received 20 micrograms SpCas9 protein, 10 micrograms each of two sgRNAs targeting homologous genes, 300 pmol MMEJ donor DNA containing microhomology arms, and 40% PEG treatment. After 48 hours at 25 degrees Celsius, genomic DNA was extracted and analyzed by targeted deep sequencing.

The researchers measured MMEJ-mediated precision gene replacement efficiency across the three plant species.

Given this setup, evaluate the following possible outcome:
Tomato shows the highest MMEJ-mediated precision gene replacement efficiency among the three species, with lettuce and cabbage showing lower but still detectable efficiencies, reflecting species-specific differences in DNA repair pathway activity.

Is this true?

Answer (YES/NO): NO